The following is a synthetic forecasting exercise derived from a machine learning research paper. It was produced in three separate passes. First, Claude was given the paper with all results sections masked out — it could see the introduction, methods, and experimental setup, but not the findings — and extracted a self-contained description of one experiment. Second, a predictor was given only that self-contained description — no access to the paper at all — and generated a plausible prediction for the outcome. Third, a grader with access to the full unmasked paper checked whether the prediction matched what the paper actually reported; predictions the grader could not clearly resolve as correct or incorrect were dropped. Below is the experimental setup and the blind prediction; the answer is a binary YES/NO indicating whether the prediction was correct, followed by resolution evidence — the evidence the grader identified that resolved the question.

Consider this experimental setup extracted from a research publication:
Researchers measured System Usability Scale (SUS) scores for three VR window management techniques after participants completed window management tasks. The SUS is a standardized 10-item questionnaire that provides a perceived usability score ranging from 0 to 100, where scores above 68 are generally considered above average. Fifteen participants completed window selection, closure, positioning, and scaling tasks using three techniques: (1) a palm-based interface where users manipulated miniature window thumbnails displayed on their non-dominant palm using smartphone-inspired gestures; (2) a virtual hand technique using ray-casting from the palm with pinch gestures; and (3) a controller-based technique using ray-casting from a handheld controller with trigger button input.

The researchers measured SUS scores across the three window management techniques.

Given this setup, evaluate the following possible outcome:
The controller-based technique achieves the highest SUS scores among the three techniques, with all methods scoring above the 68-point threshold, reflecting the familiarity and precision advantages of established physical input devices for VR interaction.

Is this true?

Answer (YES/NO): NO